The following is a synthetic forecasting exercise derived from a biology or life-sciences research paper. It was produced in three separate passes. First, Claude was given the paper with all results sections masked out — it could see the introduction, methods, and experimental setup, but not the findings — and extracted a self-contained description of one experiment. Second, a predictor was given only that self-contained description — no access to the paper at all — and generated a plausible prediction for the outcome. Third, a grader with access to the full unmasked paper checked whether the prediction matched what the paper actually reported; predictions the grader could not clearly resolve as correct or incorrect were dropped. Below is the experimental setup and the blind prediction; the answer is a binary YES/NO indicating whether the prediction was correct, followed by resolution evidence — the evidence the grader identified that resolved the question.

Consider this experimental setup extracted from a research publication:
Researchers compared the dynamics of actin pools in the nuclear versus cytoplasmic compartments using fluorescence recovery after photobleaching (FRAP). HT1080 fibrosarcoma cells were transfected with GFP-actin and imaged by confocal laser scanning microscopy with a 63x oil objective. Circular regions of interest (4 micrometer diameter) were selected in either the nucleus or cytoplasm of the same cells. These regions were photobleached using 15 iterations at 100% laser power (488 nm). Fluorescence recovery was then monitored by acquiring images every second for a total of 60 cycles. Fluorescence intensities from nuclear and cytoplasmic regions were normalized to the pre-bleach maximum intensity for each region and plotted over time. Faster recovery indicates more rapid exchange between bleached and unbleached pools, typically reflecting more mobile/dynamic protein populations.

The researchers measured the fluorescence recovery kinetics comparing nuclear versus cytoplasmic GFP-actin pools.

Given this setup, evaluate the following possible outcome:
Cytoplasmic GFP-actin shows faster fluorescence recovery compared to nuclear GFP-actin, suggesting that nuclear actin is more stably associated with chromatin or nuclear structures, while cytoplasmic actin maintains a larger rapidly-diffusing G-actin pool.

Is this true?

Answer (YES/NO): NO